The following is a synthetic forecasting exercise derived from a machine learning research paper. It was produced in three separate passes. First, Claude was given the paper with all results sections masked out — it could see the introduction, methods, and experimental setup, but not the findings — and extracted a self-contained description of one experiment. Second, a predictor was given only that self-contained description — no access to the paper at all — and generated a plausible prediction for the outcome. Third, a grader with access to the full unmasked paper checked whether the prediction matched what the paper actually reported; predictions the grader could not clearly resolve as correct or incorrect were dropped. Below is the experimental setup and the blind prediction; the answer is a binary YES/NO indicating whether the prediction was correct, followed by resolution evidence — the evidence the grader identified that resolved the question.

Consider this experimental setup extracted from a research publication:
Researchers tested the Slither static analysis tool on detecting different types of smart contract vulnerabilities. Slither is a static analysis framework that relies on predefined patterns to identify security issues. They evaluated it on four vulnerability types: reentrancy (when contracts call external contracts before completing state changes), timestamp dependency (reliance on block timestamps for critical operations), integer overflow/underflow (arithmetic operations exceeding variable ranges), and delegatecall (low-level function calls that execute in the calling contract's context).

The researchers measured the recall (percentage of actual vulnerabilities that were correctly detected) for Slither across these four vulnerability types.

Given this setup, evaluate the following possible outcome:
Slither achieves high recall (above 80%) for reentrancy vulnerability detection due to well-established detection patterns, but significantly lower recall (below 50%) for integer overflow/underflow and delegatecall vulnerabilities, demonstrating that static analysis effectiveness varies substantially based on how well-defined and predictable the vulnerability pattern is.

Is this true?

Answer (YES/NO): NO